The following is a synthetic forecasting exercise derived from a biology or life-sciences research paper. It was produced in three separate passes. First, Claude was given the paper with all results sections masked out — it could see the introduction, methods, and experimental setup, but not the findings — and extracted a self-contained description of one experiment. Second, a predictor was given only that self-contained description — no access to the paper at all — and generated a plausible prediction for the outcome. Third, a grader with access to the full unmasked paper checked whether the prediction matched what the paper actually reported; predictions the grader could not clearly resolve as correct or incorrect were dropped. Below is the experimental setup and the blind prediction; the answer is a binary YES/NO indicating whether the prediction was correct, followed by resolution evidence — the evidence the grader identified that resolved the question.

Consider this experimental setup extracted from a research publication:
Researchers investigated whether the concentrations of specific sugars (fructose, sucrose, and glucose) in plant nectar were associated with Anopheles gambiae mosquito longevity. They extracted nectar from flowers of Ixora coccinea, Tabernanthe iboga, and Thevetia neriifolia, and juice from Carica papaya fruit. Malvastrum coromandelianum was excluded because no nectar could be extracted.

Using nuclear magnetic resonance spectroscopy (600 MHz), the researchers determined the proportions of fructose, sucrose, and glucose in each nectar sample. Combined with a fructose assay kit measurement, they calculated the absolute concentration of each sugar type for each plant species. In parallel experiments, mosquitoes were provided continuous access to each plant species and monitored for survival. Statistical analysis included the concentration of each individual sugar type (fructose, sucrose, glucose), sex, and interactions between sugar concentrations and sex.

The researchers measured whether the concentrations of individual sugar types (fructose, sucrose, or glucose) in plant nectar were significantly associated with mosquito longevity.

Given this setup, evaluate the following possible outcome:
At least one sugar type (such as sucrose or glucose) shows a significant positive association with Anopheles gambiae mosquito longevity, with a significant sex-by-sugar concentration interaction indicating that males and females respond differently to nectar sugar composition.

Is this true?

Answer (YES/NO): NO